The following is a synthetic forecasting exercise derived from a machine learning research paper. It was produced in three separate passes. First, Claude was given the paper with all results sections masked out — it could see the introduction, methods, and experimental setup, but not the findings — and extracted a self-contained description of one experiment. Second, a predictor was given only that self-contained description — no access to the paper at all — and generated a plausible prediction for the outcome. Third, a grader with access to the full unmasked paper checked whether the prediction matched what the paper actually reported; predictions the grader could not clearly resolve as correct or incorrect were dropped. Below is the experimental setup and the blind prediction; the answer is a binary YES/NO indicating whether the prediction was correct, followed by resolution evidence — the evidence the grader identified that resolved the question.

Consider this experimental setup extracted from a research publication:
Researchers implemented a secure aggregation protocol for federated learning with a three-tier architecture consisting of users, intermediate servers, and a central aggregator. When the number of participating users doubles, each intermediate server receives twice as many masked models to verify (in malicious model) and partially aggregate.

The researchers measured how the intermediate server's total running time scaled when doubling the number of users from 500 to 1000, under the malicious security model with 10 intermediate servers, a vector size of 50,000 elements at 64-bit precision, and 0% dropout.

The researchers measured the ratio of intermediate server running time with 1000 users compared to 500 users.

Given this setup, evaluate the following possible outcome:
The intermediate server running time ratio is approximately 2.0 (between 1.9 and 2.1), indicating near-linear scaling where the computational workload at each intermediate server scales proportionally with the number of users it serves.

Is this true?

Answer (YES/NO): YES